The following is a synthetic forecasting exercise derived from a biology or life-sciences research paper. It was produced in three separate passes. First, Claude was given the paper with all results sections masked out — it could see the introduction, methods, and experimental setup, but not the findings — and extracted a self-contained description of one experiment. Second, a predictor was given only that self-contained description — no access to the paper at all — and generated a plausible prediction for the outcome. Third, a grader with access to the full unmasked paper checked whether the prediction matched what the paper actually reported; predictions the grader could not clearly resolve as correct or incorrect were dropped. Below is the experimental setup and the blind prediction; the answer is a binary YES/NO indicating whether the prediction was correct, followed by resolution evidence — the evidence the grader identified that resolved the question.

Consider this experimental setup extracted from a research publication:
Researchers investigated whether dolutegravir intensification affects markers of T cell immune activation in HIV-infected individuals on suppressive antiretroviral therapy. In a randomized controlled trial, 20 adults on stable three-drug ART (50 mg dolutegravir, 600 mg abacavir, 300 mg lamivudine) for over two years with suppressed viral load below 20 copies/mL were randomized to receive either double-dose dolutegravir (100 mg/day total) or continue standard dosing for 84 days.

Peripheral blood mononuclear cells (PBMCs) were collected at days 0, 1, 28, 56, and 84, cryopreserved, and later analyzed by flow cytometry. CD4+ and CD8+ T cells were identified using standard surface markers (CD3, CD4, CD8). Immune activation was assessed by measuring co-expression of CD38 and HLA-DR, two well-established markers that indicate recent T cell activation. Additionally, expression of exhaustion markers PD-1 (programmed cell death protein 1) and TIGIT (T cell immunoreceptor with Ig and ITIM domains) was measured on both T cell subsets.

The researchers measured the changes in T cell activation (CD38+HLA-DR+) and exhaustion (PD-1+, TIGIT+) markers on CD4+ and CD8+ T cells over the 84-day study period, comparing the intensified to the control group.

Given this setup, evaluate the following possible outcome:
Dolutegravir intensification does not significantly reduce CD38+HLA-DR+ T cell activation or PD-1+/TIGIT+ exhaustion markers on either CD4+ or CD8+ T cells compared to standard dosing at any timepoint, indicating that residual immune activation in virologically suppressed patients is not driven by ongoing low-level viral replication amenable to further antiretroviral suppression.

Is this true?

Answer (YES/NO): NO